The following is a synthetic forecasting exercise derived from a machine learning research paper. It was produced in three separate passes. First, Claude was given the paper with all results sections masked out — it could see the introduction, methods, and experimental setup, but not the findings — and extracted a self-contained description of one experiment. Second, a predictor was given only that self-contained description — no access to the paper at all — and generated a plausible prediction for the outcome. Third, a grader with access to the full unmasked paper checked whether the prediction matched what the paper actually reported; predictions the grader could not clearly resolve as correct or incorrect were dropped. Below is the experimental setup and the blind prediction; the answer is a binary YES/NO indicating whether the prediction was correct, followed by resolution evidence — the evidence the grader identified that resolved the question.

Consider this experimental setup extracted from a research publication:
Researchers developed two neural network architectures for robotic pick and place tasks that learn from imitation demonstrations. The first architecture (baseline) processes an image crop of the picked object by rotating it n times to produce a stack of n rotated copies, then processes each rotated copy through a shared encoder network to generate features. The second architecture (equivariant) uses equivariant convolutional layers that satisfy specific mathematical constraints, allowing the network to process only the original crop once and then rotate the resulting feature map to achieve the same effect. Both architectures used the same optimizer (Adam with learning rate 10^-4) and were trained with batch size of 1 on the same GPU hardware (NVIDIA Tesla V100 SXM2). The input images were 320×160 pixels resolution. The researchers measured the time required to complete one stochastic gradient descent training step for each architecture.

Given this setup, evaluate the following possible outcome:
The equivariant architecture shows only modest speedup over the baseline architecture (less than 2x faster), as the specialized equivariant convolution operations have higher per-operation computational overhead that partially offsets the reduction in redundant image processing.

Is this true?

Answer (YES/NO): NO